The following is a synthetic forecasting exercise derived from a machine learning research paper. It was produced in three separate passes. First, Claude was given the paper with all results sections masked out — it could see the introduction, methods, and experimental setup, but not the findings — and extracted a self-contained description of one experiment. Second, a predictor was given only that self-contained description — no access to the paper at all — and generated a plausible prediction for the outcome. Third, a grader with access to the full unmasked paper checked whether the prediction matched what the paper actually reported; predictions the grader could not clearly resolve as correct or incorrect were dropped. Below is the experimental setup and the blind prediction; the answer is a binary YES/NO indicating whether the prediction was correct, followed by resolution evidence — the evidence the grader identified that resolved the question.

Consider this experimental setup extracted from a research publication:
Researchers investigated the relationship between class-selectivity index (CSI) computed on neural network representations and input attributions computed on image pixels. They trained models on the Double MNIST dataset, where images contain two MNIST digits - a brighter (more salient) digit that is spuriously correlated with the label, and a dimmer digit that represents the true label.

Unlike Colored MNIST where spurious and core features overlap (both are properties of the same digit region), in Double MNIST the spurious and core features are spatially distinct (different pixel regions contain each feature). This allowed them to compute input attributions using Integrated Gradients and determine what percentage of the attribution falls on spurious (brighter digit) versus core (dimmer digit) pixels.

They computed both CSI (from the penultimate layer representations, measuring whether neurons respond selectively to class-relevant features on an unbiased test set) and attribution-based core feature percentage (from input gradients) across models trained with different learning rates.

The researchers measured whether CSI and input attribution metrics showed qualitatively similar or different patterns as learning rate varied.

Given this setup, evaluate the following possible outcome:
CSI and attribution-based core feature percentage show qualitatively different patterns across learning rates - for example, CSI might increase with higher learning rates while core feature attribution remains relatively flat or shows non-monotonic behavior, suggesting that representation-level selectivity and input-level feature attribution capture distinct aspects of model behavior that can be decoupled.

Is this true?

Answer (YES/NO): NO